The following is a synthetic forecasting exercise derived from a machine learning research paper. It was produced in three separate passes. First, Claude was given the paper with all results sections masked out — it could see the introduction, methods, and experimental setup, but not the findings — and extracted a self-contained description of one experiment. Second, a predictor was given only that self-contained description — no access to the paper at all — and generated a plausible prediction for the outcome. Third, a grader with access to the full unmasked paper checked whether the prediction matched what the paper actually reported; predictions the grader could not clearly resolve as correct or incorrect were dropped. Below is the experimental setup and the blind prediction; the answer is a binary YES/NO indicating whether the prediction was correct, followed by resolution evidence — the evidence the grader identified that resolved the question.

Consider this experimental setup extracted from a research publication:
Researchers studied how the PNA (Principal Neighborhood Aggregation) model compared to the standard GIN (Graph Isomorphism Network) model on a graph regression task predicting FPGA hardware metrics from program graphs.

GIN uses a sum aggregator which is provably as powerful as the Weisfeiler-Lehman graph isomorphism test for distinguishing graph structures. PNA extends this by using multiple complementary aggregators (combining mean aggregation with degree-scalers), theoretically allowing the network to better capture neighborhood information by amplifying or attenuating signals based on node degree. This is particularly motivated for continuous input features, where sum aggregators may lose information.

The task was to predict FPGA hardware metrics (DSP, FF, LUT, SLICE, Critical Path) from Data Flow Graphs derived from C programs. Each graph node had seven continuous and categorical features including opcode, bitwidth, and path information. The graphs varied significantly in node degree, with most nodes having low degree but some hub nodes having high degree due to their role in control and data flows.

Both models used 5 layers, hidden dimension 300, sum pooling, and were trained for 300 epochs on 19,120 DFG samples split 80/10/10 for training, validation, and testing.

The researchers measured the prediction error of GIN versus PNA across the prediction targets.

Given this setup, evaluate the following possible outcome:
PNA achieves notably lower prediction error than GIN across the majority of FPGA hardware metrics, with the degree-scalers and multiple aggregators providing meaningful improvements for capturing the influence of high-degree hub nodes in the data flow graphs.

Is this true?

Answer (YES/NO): YES